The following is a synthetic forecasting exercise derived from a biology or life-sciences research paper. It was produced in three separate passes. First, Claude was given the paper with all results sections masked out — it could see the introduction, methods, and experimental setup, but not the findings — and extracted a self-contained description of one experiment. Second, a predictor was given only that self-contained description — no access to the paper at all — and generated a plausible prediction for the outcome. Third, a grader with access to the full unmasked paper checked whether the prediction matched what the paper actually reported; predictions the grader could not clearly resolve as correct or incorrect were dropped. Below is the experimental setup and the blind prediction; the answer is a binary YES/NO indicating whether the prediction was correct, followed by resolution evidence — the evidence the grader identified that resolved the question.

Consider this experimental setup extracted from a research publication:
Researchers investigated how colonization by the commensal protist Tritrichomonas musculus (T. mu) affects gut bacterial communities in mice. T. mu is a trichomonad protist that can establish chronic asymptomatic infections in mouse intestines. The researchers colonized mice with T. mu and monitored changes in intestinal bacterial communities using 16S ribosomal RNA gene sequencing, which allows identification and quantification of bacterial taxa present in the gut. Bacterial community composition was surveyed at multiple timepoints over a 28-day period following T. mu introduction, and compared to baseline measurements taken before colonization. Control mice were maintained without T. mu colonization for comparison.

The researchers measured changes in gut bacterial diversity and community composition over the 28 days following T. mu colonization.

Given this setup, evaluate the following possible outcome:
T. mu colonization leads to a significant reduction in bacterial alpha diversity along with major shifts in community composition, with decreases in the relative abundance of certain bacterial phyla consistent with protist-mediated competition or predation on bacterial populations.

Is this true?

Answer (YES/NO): NO